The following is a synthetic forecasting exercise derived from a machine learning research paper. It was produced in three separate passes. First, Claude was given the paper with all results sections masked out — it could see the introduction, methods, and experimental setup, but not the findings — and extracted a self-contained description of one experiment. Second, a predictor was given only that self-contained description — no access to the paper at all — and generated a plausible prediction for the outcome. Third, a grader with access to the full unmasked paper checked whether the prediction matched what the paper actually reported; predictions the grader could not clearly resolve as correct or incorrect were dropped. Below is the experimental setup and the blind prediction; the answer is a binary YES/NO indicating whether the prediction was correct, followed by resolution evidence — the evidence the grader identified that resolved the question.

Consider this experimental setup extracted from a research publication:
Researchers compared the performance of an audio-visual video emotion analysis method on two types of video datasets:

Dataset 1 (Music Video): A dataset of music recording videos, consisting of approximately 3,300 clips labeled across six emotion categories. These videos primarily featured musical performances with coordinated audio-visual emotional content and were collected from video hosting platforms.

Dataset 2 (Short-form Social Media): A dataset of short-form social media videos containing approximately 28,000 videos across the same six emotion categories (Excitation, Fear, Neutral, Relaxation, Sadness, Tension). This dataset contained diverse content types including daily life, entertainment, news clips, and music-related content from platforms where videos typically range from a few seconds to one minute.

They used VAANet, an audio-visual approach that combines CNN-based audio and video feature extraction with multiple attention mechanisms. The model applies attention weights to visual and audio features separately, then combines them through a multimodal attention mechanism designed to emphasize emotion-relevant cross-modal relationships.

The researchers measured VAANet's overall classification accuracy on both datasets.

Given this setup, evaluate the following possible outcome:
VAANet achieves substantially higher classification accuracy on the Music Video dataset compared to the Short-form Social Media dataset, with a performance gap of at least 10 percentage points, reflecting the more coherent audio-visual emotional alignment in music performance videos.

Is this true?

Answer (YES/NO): YES